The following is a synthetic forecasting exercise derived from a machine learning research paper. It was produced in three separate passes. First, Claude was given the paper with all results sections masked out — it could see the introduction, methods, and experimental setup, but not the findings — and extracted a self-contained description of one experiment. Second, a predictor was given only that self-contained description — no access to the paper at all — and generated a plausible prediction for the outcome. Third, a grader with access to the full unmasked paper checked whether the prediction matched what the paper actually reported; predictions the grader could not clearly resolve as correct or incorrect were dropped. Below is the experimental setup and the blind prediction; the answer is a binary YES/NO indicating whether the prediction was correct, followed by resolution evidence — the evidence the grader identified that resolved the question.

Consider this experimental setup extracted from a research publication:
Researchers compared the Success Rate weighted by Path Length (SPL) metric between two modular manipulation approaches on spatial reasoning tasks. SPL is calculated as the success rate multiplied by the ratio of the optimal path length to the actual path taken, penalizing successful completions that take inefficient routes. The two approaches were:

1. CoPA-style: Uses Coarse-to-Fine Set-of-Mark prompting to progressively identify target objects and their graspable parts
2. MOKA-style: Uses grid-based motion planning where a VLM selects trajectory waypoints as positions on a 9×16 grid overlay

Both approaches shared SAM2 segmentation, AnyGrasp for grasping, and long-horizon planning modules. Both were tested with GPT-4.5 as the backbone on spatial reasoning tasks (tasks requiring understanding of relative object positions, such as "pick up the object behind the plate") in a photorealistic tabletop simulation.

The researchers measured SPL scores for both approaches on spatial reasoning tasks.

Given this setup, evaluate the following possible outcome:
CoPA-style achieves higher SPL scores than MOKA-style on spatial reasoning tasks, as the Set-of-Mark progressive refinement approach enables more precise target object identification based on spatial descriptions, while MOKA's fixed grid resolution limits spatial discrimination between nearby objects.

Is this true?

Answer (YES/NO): YES